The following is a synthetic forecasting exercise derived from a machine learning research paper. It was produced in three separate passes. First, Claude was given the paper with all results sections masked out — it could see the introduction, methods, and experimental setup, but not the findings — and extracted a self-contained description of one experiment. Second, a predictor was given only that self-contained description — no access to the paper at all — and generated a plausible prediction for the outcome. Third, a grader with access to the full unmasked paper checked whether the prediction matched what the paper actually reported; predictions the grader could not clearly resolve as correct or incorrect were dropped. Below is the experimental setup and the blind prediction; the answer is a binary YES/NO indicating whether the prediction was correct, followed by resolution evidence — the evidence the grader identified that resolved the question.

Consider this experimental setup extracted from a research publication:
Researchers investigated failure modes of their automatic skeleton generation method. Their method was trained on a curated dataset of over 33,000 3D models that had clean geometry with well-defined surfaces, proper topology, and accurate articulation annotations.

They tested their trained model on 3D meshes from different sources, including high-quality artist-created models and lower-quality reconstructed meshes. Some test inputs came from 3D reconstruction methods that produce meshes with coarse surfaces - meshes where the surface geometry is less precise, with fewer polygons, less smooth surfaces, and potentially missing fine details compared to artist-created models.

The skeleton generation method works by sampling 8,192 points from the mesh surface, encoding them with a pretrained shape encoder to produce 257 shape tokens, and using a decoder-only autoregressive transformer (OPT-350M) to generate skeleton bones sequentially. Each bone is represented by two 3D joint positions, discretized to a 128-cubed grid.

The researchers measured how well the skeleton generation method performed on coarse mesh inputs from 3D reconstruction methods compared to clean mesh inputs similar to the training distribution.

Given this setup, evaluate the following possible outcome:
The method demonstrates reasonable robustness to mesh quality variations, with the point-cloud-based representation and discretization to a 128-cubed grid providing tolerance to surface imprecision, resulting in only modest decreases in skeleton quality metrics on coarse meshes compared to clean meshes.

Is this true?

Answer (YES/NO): NO